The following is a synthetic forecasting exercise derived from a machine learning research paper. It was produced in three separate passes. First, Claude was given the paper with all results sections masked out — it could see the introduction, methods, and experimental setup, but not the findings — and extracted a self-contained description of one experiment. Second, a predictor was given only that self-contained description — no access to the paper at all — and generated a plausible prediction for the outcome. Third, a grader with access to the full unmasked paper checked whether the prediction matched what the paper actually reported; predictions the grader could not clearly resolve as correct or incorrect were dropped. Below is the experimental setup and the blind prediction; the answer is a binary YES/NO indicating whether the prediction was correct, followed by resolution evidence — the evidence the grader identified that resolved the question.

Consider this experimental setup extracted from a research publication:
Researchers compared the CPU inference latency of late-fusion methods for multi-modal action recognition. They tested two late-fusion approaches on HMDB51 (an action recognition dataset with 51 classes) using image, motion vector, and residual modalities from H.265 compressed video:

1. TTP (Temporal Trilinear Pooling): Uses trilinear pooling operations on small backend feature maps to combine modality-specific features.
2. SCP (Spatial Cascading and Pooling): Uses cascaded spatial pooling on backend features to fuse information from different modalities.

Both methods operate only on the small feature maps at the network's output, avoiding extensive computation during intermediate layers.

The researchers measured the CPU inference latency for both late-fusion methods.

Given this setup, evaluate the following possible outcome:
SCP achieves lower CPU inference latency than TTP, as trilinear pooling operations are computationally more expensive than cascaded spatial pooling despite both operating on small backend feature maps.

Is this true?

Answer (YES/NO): NO